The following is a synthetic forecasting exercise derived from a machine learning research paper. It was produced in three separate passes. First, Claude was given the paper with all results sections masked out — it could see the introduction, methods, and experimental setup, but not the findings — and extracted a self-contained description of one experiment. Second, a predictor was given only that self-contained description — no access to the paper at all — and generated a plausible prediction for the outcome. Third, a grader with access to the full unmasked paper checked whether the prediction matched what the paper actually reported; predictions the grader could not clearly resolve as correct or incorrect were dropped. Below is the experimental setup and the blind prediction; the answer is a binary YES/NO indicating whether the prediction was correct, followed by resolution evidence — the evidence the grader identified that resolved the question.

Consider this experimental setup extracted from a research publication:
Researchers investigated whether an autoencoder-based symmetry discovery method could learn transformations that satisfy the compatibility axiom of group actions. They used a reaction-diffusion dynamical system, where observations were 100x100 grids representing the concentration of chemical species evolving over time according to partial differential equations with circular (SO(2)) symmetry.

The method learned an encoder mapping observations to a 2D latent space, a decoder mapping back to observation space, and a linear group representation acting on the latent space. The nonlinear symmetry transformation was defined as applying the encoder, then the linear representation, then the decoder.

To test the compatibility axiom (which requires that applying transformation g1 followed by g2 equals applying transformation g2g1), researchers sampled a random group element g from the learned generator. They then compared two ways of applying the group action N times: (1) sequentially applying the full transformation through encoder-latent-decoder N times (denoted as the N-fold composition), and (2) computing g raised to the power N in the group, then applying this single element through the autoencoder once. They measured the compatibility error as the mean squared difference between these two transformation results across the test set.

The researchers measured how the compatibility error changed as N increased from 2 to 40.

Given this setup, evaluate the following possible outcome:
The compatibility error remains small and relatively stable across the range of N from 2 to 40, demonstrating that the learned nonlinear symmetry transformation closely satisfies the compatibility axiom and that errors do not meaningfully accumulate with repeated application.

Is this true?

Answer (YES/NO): YES